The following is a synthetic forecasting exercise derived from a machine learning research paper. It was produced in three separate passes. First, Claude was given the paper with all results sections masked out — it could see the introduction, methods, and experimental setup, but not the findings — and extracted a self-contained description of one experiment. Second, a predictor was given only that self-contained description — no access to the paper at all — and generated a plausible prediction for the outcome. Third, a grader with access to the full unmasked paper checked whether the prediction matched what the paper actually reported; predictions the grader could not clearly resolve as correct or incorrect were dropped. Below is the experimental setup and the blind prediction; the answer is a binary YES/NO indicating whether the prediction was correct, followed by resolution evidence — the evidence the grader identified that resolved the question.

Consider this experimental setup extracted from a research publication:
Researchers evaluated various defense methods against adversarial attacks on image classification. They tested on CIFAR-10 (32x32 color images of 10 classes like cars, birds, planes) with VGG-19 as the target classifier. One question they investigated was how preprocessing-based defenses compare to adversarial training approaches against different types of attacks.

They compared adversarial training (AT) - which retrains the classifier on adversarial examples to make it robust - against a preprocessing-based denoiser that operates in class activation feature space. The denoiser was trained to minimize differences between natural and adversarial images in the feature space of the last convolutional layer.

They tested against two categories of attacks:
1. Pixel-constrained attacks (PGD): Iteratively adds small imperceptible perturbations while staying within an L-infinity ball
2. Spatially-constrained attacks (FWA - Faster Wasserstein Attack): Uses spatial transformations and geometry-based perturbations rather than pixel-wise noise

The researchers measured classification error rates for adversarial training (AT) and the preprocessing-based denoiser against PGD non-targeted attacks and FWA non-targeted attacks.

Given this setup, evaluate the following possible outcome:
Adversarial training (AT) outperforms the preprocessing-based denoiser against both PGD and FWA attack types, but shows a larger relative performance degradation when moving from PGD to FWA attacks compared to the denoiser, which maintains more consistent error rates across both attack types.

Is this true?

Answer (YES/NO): NO